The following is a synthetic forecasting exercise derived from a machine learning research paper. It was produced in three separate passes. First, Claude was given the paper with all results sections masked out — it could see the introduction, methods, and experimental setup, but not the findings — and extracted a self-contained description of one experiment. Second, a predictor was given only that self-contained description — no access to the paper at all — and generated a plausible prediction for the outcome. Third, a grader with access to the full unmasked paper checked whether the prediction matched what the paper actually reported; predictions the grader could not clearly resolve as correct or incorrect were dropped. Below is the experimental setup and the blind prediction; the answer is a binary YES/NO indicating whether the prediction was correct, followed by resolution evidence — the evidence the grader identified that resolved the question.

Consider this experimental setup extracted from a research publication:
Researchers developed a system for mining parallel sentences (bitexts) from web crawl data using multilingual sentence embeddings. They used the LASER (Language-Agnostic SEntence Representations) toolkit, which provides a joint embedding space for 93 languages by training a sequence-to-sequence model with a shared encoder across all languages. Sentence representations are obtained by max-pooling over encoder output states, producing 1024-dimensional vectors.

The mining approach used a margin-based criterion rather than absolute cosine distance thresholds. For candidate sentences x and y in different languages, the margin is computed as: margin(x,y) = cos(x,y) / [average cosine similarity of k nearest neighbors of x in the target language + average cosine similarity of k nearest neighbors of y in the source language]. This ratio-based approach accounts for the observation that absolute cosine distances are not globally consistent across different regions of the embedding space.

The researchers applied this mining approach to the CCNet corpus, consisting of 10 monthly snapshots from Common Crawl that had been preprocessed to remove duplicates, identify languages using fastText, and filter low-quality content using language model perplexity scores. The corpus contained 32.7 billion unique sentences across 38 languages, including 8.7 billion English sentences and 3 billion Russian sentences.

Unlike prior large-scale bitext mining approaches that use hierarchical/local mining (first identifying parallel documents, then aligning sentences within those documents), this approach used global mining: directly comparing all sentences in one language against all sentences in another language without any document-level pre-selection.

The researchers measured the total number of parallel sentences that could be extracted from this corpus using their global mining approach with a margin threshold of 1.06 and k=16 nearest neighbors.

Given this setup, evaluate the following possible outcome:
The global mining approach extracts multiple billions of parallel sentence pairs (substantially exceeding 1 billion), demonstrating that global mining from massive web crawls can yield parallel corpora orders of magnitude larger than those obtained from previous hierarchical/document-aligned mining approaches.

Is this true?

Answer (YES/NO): YES